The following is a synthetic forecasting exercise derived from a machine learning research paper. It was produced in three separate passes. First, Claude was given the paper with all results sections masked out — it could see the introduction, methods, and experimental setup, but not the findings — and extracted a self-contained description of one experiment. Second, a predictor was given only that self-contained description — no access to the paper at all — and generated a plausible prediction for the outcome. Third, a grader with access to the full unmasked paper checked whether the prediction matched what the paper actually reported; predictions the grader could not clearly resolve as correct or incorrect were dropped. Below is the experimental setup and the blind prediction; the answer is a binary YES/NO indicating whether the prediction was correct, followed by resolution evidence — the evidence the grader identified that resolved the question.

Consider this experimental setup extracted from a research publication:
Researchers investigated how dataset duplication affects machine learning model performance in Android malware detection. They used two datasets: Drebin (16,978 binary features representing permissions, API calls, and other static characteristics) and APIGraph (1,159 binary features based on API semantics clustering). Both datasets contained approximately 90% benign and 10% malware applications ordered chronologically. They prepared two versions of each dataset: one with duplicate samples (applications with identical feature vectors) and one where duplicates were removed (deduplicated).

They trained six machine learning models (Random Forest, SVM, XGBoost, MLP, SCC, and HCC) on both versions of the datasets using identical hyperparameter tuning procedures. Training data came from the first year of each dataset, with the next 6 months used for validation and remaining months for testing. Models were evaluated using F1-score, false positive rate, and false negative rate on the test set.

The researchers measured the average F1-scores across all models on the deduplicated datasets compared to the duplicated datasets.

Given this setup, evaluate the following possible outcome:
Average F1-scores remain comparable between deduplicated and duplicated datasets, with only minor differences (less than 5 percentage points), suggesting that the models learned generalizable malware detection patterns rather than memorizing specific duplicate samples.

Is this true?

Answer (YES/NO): NO